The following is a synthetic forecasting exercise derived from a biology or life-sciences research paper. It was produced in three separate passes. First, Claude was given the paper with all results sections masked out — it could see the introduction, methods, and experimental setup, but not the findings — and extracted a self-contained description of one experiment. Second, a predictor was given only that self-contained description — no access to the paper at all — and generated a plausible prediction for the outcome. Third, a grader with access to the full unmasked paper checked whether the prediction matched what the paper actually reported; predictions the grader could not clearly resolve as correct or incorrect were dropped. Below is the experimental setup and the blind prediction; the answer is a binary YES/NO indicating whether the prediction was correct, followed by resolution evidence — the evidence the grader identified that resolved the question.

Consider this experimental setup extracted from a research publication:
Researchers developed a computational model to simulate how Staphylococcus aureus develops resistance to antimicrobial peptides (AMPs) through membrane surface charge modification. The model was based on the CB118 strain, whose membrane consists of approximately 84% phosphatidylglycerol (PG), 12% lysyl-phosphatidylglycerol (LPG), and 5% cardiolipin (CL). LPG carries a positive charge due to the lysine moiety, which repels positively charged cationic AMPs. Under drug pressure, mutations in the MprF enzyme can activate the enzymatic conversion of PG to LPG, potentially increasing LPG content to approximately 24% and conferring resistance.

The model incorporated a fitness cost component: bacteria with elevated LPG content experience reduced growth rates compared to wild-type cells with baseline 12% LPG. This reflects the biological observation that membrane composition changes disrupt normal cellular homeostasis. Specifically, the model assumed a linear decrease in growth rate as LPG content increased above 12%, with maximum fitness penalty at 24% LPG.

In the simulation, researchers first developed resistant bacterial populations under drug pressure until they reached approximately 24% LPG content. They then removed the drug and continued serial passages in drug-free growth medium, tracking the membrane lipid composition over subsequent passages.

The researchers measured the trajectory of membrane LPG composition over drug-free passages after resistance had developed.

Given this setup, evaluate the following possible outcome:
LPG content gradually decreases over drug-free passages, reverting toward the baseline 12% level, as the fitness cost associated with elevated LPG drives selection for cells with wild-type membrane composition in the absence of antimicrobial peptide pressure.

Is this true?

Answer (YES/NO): YES